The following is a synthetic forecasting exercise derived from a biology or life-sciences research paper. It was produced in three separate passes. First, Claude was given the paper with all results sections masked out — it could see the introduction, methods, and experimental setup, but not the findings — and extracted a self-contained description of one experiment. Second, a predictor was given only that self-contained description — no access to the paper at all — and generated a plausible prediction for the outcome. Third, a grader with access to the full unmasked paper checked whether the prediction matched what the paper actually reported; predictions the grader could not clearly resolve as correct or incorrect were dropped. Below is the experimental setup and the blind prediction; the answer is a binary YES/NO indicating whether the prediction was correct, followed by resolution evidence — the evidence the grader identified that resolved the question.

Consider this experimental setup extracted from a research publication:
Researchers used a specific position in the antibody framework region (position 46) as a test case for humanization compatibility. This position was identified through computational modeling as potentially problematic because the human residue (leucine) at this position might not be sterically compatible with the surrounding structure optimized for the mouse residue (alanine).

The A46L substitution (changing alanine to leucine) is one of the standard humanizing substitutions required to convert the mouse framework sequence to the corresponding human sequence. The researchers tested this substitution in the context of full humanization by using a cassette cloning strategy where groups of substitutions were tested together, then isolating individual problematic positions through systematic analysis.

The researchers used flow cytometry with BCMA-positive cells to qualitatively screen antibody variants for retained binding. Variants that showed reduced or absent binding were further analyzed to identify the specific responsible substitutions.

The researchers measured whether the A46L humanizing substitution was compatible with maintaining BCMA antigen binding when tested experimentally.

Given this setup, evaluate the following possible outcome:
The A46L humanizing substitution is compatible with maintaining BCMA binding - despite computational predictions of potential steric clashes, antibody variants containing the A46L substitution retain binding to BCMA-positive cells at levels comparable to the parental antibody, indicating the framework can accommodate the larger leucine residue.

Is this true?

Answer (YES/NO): NO